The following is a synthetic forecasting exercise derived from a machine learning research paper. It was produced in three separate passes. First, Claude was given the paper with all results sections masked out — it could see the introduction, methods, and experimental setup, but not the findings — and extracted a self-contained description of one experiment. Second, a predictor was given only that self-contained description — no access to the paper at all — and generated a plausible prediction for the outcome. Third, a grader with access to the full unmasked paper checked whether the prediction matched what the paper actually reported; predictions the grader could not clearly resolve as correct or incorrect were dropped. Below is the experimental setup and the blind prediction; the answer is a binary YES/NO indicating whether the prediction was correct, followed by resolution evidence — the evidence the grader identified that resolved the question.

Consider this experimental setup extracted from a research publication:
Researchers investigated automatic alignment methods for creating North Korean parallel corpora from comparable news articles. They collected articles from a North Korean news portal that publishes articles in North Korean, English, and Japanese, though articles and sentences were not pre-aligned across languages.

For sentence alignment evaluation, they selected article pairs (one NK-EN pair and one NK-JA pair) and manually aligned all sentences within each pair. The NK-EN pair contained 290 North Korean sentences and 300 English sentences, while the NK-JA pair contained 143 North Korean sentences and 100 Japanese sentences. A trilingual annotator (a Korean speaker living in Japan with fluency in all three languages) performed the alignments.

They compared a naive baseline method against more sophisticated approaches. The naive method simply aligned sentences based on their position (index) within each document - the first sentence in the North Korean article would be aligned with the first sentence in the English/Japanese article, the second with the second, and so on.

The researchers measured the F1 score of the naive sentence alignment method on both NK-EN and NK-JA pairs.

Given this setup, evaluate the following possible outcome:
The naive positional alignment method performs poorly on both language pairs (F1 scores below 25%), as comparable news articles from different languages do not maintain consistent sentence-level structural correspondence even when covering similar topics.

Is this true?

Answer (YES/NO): YES